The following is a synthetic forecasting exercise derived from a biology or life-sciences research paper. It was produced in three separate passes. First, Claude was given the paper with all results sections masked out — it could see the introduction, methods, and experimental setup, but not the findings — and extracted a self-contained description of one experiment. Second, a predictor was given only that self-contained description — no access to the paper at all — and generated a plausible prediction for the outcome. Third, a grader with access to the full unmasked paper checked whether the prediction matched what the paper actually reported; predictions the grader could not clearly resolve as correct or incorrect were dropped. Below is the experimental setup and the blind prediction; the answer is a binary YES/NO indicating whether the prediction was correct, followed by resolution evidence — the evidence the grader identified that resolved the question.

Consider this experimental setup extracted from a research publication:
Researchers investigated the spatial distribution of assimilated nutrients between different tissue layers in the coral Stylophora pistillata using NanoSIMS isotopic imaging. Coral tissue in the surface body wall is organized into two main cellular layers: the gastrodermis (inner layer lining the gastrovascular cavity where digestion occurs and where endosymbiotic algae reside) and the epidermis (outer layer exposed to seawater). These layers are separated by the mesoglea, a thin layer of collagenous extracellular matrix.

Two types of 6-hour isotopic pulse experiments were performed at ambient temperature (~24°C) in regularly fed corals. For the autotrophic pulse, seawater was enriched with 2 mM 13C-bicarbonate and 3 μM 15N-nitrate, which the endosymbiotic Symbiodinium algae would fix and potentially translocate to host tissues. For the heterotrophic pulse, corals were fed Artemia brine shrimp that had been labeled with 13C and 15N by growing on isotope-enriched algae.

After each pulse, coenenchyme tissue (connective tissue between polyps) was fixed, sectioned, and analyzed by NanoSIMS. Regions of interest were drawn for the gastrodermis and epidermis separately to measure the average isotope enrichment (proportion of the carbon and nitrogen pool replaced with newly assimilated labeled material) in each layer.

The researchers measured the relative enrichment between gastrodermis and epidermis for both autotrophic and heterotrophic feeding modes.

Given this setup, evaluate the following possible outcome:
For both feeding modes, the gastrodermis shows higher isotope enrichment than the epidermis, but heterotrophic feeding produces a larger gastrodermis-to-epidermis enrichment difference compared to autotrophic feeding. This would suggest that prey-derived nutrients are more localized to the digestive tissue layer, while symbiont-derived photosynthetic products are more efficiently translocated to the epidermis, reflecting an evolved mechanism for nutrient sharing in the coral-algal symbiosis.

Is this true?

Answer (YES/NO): NO